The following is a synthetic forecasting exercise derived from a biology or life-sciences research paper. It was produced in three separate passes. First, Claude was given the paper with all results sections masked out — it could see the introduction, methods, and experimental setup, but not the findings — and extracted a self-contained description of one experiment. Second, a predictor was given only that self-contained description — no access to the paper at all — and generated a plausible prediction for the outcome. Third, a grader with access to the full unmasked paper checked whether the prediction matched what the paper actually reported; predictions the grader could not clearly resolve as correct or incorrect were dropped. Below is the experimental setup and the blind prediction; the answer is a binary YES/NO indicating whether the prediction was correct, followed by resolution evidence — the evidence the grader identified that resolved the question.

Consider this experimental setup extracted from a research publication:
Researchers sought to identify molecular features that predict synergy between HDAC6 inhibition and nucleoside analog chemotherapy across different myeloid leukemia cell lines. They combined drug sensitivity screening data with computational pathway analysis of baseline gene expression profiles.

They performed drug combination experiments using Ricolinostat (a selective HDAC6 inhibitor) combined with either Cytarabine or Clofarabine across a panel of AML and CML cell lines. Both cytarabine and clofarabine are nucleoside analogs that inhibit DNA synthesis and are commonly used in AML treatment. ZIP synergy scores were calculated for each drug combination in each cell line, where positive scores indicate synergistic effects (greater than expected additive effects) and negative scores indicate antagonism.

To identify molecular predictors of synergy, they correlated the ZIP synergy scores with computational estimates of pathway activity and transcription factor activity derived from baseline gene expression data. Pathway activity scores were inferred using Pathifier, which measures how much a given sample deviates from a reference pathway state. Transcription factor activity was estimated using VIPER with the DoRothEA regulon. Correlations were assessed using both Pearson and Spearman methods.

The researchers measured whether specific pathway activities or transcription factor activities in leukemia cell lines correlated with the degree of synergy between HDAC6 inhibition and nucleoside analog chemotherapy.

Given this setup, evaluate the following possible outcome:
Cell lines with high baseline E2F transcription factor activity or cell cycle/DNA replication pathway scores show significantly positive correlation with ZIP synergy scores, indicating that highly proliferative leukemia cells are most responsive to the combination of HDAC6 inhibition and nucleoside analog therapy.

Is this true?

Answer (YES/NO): NO